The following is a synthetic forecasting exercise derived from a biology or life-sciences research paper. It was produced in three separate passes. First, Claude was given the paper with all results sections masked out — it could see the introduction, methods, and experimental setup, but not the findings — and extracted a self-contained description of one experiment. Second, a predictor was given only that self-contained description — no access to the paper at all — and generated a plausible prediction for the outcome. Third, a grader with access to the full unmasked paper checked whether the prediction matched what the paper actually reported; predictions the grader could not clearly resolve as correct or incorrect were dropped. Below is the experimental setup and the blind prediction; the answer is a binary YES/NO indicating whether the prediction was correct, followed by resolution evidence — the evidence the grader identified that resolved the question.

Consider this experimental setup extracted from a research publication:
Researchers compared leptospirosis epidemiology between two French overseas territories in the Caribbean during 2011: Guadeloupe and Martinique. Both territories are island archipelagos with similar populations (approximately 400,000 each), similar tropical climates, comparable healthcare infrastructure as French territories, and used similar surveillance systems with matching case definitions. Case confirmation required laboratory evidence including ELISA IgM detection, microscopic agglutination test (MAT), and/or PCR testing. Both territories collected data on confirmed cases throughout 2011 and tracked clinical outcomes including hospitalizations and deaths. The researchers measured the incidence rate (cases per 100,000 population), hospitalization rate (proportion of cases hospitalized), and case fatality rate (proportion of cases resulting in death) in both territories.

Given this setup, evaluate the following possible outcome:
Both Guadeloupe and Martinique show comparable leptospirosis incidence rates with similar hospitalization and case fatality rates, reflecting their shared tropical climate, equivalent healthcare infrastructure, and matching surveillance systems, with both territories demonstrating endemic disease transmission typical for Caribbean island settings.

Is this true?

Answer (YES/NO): NO